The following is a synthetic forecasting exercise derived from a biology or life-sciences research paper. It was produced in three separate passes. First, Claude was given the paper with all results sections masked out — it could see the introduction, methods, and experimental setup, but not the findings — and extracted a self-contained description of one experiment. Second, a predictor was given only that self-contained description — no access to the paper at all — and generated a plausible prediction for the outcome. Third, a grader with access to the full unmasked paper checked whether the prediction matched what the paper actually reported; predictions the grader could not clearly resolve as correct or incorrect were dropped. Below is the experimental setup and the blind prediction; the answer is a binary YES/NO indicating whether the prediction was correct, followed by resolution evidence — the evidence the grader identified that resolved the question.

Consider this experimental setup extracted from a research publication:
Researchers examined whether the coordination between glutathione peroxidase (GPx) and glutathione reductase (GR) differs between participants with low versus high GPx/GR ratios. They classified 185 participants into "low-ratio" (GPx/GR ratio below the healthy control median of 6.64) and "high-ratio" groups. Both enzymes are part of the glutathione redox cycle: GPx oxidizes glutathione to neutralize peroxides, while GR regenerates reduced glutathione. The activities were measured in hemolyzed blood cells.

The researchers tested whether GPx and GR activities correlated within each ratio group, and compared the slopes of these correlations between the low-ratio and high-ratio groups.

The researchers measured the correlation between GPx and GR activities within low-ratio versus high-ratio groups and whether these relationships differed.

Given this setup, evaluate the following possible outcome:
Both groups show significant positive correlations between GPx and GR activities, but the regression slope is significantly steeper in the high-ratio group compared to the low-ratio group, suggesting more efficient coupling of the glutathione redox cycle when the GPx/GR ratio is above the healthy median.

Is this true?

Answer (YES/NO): NO